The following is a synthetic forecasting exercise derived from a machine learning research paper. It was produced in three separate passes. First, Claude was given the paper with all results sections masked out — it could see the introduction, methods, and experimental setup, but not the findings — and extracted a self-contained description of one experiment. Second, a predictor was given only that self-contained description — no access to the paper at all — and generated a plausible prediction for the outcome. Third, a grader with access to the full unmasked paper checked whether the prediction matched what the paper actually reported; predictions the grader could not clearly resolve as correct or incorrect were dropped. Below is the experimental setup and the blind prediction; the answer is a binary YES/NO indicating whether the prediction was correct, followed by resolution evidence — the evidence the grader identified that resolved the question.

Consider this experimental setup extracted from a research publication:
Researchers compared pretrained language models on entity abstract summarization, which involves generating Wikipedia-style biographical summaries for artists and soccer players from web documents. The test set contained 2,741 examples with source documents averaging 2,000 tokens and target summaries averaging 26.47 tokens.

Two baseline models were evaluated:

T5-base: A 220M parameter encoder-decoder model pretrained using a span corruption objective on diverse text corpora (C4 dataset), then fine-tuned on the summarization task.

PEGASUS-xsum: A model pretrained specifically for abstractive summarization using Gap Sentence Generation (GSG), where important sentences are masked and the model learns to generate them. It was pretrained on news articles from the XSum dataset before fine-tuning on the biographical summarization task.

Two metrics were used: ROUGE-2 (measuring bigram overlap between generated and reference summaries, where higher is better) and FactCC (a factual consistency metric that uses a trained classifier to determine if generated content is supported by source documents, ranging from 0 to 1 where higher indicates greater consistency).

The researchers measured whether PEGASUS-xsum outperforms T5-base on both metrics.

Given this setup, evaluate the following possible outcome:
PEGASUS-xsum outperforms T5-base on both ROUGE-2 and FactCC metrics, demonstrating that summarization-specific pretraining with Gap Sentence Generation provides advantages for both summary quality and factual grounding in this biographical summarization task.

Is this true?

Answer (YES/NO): NO